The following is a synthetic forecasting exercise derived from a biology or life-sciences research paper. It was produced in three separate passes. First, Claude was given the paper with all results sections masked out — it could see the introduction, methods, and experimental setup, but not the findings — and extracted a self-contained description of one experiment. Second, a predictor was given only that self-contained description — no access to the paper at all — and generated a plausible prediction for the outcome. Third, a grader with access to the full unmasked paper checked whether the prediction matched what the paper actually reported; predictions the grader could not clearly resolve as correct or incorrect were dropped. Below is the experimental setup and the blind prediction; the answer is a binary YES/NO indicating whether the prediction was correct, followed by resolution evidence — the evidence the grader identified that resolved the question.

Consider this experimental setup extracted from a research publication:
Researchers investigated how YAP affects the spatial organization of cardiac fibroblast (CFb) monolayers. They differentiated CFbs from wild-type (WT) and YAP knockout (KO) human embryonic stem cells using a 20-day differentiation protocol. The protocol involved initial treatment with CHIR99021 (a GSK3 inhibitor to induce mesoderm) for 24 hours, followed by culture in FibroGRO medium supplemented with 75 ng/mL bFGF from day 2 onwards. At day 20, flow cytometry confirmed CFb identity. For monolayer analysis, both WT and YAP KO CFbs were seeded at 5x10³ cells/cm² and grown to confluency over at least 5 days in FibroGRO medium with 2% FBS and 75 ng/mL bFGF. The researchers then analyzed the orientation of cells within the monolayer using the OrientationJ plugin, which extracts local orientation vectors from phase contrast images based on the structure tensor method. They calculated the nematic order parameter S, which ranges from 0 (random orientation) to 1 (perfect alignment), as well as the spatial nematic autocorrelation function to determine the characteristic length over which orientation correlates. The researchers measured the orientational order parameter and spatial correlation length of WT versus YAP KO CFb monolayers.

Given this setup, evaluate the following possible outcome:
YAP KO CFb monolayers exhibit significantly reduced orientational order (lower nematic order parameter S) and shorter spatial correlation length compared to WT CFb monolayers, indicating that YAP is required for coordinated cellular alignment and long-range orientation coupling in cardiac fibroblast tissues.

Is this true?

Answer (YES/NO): YES